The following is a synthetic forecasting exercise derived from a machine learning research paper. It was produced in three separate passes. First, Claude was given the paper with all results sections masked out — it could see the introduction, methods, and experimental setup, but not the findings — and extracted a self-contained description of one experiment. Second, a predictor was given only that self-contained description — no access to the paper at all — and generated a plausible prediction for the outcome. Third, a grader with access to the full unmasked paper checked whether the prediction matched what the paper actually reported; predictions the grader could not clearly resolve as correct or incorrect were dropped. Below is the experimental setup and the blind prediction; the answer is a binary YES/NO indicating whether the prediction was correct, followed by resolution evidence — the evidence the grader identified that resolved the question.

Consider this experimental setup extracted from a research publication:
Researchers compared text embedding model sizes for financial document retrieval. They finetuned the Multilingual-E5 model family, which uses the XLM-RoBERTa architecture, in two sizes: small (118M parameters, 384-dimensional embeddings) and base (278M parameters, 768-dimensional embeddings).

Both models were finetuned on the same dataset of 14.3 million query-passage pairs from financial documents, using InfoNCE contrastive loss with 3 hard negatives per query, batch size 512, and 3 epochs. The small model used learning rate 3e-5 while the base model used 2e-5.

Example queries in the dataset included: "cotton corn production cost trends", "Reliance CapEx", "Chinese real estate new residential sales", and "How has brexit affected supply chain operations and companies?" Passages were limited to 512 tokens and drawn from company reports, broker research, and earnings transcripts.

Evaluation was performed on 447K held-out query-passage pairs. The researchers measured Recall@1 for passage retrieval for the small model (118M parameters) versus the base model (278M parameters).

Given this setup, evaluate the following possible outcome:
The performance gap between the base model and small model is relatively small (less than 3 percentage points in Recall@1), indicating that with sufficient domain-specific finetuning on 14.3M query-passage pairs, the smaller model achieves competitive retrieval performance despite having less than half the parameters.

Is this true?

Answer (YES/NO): YES